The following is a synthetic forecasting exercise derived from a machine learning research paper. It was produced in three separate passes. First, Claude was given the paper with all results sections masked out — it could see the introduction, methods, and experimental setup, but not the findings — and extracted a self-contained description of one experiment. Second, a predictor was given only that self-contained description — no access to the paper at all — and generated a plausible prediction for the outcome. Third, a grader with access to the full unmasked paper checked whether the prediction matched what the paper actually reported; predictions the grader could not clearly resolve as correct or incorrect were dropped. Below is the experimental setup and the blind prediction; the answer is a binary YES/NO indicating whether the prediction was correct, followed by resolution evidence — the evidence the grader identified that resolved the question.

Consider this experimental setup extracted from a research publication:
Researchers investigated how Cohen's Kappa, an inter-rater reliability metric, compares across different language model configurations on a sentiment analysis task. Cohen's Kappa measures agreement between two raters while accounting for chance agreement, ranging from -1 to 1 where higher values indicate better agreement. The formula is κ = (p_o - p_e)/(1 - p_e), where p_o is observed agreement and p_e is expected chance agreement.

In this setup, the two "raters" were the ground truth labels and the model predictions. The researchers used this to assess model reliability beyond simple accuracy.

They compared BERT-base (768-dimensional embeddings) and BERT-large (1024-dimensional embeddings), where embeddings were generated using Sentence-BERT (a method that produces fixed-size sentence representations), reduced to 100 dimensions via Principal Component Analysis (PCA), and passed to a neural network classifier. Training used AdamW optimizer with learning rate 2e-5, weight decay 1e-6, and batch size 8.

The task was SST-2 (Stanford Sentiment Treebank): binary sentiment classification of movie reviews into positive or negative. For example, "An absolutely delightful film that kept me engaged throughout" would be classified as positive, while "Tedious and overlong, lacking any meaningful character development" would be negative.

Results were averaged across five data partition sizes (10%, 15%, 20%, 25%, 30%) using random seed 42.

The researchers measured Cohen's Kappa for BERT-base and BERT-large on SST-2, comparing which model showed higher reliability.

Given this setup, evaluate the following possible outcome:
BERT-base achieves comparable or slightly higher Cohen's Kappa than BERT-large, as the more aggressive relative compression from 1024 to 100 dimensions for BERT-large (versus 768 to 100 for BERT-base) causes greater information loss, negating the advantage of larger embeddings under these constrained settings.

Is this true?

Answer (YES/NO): NO